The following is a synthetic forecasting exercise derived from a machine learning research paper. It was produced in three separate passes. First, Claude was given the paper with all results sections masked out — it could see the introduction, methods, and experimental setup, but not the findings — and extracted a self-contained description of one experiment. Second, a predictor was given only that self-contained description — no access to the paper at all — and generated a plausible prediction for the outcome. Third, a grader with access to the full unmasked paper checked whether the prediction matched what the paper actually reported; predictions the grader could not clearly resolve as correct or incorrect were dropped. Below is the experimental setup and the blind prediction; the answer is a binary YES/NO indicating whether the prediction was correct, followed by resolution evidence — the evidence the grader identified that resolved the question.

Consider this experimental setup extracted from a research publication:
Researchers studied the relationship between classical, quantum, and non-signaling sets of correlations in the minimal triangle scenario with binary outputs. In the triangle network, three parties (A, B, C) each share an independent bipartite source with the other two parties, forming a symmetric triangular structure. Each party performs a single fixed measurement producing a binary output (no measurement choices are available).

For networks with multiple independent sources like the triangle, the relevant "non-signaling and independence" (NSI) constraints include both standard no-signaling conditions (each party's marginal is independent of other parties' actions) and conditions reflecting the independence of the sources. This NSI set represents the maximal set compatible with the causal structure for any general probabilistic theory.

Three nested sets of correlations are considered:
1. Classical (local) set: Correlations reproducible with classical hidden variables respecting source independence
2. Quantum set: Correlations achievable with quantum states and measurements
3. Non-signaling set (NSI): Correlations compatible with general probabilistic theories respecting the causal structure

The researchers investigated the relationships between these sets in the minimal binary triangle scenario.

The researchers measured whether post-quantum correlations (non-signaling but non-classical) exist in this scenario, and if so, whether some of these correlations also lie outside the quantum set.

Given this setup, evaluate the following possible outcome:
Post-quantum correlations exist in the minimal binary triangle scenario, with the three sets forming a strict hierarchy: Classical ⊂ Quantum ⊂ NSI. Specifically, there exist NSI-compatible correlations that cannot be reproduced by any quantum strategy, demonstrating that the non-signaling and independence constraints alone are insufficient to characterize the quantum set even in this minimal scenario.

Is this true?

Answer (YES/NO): NO